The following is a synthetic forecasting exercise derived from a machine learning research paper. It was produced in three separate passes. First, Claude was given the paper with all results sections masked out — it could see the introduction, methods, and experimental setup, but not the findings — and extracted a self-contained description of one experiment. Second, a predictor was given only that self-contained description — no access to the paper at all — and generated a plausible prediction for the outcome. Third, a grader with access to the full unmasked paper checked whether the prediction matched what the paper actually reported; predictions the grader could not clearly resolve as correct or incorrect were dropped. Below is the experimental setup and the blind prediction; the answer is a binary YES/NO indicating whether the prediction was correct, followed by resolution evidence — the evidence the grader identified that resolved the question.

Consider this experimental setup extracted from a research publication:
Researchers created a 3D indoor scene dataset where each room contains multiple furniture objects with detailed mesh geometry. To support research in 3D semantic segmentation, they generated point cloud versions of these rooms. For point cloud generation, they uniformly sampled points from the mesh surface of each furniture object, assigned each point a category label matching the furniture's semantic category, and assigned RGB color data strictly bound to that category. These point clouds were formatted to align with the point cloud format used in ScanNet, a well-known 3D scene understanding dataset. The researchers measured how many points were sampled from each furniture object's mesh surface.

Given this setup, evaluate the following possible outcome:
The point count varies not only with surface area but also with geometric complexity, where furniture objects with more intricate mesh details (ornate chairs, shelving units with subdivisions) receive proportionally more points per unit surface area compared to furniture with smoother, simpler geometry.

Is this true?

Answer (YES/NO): NO